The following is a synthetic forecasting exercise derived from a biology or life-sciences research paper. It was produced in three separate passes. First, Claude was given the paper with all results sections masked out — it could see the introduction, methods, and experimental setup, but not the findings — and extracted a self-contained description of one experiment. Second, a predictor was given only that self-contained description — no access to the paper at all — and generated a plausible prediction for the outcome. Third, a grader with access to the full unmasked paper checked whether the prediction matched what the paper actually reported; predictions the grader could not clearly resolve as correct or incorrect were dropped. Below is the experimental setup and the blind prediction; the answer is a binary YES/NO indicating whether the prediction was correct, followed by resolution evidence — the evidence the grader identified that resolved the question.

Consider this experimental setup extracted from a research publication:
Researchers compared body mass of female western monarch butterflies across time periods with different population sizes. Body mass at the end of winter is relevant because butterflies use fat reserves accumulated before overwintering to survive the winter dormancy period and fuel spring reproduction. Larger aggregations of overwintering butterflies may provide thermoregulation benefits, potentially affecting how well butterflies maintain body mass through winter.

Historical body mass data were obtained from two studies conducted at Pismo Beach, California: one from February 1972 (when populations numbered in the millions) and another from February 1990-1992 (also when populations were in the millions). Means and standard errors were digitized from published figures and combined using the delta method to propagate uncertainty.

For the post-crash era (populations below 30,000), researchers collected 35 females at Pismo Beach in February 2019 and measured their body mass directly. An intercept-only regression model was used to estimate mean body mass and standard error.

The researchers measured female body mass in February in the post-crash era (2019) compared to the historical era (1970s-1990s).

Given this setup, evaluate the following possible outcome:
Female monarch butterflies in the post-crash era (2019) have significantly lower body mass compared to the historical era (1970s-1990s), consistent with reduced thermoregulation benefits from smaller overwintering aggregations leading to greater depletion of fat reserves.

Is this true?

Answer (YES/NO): NO